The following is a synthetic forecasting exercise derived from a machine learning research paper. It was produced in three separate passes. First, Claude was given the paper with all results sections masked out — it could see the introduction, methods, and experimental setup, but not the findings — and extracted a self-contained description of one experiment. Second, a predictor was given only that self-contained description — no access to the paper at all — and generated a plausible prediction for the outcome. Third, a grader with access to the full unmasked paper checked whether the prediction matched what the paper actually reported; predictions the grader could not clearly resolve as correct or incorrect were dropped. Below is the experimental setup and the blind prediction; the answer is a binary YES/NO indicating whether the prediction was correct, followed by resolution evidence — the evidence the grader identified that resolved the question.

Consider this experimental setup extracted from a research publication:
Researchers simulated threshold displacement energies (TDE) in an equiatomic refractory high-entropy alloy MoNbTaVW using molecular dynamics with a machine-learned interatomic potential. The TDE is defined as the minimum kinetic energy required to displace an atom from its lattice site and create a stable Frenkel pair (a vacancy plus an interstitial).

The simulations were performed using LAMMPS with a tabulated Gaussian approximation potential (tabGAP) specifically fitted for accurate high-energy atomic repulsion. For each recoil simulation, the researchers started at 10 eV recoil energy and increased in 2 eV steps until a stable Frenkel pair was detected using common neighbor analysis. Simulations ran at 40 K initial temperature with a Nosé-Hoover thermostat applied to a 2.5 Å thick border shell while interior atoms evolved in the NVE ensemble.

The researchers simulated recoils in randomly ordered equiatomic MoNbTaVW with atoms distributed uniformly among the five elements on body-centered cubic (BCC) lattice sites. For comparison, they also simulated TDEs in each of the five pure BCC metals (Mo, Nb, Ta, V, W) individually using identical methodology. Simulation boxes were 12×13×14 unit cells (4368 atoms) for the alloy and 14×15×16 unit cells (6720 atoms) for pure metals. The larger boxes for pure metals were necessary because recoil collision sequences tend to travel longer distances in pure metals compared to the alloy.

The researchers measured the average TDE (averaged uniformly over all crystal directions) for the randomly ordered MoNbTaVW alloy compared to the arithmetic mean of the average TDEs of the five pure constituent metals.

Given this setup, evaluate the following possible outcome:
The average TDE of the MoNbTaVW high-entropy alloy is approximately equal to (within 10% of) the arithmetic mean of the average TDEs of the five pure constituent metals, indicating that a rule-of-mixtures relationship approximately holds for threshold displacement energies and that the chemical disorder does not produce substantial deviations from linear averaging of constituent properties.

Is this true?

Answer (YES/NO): NO